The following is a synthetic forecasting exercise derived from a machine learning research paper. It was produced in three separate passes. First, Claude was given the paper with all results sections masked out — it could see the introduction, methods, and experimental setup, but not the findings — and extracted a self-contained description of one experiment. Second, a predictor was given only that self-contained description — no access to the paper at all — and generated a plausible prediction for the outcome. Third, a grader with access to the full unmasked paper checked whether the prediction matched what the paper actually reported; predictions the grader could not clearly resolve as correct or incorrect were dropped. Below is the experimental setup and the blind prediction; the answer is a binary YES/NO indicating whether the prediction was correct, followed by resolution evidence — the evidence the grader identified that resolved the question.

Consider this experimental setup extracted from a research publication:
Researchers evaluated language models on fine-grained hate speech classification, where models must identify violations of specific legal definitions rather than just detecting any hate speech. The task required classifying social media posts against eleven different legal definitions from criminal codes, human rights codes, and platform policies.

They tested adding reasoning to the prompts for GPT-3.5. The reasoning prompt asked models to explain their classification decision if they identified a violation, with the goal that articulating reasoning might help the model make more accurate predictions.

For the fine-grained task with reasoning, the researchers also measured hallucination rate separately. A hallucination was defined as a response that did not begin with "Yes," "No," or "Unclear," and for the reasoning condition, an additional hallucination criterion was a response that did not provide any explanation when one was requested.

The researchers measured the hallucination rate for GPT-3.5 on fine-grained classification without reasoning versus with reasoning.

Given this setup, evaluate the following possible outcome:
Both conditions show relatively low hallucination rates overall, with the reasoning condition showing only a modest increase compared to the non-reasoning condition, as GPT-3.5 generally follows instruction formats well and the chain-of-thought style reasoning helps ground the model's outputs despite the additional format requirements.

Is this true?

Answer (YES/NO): NO